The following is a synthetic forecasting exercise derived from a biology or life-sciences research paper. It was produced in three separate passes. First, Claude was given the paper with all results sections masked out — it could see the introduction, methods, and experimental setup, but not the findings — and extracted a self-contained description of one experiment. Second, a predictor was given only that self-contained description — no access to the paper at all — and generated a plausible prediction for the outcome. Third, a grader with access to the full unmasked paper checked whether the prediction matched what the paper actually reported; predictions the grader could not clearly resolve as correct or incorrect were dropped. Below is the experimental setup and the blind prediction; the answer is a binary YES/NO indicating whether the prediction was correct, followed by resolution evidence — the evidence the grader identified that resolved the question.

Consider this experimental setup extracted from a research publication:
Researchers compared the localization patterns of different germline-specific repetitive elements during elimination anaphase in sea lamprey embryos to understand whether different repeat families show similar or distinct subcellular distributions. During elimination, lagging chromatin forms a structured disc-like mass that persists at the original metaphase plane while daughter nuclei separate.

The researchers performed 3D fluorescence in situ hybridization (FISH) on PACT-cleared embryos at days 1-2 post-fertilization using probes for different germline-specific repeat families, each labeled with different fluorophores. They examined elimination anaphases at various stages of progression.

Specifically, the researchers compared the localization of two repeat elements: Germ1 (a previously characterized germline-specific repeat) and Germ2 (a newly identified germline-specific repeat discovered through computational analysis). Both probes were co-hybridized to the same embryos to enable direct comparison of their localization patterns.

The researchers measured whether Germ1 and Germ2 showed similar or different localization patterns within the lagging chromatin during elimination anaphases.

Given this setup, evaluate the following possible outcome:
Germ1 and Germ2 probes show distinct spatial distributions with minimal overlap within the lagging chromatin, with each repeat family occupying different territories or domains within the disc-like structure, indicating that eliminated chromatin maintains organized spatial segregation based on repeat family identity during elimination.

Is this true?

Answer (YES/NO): YES